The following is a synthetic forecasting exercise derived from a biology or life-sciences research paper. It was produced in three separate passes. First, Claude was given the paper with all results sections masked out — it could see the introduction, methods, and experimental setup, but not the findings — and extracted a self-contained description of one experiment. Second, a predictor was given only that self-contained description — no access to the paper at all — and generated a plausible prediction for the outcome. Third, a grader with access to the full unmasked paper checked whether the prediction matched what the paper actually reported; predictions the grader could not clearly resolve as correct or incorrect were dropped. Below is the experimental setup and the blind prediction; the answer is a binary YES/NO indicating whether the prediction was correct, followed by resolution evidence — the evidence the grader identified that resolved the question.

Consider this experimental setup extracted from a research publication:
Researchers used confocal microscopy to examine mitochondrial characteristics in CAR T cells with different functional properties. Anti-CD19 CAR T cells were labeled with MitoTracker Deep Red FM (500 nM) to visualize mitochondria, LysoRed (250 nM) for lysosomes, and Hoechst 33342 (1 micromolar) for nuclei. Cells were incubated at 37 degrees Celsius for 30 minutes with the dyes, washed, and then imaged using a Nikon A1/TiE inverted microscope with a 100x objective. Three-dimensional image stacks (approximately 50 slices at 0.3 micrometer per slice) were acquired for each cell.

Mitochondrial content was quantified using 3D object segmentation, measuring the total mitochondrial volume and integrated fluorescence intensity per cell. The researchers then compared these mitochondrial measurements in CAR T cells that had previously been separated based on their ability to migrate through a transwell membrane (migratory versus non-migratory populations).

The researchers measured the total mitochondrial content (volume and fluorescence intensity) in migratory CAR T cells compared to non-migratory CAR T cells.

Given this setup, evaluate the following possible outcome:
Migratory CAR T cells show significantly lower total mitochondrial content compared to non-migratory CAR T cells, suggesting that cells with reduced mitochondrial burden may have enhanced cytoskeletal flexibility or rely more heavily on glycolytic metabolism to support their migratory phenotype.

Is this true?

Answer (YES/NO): NO